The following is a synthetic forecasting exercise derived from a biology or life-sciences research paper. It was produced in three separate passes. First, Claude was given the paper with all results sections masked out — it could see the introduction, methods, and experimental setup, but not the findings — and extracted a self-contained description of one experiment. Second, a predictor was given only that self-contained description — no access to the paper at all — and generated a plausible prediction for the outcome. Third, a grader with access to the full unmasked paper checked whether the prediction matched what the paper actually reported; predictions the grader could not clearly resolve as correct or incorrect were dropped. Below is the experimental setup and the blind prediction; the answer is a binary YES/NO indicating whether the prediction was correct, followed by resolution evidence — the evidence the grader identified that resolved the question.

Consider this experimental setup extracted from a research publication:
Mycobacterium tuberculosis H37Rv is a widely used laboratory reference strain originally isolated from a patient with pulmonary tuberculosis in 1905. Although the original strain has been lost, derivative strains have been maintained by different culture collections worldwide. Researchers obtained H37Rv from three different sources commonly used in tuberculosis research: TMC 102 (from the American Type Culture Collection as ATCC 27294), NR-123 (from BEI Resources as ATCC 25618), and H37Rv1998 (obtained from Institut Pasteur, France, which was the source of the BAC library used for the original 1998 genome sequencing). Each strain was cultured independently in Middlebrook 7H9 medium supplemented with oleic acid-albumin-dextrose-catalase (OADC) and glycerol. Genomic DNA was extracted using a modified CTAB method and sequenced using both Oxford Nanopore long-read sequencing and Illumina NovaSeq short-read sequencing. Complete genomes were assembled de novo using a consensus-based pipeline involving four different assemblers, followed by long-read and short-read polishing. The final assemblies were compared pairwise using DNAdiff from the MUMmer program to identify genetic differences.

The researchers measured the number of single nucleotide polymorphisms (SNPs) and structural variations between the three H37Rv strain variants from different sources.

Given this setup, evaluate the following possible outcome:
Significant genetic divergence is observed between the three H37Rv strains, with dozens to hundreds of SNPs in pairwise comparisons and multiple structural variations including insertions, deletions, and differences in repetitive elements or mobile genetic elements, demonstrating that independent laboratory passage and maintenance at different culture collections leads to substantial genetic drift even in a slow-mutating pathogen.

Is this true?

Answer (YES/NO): NO